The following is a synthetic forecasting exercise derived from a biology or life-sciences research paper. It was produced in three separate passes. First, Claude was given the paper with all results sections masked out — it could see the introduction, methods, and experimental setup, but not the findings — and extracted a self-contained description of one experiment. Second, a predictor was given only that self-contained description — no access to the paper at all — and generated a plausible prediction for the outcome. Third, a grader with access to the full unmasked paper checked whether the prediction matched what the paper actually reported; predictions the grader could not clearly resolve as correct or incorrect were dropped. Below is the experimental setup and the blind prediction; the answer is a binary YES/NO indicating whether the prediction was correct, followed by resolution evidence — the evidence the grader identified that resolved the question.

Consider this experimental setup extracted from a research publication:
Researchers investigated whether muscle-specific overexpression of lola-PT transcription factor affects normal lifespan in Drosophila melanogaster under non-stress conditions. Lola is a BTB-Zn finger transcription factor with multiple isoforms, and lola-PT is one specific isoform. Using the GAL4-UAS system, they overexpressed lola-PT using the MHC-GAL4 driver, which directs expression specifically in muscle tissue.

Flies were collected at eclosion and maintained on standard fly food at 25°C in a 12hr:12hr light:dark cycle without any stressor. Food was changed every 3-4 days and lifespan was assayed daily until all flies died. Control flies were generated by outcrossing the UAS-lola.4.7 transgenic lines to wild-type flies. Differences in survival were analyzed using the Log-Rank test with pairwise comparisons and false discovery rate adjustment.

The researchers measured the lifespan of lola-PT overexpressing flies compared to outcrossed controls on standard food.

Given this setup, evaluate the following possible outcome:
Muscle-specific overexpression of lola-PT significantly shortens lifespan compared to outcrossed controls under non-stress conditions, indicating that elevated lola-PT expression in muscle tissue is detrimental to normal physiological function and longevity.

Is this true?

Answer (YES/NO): NO